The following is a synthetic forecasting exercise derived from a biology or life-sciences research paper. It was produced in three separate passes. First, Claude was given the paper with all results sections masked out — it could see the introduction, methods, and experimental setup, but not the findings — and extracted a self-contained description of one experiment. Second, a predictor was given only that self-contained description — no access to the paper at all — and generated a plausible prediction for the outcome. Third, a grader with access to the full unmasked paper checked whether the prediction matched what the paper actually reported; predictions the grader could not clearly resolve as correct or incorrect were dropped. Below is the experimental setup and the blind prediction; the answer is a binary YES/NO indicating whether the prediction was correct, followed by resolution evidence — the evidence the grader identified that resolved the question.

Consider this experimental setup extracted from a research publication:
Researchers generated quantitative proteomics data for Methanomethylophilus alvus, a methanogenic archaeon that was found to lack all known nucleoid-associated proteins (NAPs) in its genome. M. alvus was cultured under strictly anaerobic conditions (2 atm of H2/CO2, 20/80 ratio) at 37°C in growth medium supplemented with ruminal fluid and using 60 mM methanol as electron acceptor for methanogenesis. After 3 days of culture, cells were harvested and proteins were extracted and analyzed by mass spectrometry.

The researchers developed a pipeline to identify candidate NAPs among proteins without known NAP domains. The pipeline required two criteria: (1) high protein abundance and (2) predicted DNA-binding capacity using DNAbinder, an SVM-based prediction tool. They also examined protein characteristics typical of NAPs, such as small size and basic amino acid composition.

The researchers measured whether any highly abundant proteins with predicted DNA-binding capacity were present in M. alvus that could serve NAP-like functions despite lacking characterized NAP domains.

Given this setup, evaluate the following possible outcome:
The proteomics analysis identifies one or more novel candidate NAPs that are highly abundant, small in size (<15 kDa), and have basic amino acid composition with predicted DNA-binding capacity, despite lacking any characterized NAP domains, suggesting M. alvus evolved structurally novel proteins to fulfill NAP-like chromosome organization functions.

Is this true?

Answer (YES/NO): YES